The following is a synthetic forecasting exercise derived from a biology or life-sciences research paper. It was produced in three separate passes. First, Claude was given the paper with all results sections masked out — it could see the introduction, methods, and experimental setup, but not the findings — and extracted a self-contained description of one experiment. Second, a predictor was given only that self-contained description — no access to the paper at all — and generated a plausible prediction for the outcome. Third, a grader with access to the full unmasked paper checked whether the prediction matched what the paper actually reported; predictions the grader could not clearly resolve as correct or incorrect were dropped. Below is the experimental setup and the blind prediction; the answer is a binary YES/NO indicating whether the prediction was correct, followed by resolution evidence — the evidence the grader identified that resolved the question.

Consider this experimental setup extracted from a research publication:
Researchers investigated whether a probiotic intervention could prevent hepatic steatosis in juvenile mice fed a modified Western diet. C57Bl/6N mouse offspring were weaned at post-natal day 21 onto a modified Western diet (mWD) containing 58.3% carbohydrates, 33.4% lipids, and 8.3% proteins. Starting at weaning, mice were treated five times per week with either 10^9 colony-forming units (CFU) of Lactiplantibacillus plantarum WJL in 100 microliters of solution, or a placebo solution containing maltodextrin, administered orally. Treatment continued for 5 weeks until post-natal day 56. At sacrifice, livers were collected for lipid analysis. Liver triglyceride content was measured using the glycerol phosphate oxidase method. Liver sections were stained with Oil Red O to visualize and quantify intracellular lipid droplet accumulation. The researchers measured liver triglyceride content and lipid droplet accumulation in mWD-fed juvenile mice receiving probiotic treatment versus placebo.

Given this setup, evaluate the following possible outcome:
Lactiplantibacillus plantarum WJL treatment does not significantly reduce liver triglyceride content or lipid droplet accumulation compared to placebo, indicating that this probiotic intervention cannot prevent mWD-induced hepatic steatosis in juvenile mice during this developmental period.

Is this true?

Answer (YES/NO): YES